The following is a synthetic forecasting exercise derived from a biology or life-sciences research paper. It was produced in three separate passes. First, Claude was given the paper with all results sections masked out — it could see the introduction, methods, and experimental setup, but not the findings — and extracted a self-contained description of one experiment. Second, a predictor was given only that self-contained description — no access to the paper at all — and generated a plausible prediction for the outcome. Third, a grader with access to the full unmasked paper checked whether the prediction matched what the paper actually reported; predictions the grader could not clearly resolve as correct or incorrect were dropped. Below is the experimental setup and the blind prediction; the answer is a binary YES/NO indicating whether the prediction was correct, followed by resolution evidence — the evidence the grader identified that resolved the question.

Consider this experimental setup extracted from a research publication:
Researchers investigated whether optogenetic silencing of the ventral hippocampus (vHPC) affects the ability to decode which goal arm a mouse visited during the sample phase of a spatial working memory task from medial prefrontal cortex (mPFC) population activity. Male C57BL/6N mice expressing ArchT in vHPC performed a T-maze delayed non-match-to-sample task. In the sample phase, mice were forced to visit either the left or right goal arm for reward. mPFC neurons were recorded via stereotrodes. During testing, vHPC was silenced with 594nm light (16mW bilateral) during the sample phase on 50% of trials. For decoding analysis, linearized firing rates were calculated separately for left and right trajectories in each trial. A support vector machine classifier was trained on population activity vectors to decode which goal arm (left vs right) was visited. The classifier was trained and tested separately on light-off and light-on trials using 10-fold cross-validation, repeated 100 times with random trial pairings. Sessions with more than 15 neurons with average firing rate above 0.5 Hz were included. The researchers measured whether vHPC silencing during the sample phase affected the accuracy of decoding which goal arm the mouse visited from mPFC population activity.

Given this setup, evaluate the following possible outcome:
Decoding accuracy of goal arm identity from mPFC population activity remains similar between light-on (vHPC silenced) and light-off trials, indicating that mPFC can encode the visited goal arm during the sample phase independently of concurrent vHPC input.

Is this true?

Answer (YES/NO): NO